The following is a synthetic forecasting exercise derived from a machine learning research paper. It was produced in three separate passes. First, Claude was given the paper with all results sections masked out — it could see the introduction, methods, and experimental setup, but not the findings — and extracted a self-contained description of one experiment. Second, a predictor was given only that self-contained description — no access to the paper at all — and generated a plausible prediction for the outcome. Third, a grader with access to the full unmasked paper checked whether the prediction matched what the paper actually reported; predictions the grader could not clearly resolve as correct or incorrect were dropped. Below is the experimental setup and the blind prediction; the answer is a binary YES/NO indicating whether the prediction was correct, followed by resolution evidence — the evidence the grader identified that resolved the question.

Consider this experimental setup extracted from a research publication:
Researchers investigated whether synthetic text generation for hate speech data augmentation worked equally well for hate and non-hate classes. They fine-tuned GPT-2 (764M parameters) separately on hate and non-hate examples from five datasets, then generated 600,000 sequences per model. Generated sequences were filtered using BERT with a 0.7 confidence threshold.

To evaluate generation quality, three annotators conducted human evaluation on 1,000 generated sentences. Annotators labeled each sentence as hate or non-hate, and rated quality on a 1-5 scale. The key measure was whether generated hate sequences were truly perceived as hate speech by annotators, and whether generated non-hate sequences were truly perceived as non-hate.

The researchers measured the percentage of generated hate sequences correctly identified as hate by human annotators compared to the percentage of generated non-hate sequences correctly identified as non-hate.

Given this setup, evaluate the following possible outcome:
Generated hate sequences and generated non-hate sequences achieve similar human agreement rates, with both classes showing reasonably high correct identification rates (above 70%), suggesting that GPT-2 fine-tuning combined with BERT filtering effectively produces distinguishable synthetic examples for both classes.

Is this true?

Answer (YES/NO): NO